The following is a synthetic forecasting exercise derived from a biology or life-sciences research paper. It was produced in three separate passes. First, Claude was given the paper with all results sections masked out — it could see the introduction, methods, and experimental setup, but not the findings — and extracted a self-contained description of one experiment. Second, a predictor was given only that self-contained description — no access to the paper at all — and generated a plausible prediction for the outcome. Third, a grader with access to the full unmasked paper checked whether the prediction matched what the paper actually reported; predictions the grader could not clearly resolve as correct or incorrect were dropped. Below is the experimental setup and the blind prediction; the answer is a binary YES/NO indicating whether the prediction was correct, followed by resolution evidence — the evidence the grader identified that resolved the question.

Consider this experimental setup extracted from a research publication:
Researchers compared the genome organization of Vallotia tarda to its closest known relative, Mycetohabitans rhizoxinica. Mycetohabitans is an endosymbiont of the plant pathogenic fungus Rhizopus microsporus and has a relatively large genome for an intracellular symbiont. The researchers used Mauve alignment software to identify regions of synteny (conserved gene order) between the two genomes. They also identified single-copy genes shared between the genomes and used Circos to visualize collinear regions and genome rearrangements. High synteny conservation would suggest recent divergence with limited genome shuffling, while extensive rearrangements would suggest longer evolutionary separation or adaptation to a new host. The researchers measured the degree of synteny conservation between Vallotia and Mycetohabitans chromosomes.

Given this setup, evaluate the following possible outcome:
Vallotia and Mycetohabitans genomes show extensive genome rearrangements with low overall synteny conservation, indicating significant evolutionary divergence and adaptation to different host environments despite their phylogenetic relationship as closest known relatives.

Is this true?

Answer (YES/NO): NO